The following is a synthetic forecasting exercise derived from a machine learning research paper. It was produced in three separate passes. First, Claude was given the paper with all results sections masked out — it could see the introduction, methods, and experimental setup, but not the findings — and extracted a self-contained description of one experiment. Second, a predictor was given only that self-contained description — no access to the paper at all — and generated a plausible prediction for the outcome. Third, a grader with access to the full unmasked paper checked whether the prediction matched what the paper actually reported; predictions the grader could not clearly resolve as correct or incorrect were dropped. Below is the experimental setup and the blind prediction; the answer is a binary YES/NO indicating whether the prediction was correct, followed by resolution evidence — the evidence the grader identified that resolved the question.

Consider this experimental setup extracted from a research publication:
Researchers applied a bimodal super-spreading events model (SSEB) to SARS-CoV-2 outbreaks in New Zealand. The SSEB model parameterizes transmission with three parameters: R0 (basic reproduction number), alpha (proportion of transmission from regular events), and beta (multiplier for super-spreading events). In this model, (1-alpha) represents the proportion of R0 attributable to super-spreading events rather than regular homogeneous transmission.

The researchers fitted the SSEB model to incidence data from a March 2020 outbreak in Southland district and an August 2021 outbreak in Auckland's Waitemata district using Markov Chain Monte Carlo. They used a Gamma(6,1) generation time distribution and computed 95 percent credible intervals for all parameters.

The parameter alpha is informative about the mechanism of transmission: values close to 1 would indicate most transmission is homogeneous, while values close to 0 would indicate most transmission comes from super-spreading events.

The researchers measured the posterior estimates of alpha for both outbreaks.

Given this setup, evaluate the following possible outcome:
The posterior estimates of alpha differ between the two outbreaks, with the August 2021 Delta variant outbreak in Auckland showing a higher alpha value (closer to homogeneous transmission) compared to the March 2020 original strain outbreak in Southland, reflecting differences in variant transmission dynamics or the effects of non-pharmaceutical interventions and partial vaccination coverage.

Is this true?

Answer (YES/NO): NO